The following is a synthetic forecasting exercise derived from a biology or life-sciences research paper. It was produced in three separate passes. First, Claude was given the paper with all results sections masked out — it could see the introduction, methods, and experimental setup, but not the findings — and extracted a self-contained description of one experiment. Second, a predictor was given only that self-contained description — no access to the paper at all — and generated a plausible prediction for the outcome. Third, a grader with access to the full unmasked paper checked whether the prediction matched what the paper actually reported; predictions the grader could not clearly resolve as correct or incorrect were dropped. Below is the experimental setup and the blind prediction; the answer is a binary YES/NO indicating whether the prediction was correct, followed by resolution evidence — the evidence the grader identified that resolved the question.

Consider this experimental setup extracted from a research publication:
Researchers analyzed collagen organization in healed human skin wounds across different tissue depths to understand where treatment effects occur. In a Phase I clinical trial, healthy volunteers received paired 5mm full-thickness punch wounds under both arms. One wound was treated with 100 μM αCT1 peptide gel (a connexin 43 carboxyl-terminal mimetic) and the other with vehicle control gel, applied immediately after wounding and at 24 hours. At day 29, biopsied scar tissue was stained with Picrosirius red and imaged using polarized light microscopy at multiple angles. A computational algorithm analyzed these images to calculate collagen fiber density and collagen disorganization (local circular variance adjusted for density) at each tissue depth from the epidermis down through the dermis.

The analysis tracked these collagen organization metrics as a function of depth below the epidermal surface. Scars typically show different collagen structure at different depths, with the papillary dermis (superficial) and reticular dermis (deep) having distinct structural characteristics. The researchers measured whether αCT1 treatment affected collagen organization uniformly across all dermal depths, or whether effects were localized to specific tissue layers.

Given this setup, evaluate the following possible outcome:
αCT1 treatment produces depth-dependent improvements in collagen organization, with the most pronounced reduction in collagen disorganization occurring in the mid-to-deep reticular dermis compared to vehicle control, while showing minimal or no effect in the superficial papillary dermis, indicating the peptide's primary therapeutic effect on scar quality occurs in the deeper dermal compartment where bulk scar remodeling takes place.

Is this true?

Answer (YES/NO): NO